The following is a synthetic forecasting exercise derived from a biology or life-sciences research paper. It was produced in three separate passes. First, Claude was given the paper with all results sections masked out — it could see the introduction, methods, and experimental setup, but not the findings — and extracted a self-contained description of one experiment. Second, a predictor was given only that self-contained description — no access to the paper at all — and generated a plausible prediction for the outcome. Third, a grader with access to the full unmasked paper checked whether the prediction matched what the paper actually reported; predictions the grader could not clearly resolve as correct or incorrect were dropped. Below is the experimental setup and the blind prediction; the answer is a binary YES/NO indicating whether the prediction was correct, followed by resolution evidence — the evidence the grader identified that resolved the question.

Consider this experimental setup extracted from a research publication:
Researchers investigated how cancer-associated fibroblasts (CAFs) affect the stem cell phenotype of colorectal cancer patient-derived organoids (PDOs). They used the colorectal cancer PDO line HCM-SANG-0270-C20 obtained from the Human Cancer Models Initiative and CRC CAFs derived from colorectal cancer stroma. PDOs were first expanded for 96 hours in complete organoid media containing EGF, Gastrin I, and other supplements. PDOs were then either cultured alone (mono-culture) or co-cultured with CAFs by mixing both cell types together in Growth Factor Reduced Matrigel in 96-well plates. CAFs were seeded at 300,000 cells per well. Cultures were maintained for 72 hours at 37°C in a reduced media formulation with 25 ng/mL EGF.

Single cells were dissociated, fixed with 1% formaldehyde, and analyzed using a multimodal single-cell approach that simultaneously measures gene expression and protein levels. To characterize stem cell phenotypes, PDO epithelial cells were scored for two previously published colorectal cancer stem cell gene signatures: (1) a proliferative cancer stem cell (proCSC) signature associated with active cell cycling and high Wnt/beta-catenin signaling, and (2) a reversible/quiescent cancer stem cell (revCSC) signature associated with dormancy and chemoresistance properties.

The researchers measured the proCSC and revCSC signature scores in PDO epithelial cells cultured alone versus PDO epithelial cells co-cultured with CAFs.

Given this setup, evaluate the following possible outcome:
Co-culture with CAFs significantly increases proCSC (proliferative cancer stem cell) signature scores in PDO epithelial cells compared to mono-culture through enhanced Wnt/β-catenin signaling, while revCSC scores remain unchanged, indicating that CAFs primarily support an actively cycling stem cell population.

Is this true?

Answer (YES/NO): NO